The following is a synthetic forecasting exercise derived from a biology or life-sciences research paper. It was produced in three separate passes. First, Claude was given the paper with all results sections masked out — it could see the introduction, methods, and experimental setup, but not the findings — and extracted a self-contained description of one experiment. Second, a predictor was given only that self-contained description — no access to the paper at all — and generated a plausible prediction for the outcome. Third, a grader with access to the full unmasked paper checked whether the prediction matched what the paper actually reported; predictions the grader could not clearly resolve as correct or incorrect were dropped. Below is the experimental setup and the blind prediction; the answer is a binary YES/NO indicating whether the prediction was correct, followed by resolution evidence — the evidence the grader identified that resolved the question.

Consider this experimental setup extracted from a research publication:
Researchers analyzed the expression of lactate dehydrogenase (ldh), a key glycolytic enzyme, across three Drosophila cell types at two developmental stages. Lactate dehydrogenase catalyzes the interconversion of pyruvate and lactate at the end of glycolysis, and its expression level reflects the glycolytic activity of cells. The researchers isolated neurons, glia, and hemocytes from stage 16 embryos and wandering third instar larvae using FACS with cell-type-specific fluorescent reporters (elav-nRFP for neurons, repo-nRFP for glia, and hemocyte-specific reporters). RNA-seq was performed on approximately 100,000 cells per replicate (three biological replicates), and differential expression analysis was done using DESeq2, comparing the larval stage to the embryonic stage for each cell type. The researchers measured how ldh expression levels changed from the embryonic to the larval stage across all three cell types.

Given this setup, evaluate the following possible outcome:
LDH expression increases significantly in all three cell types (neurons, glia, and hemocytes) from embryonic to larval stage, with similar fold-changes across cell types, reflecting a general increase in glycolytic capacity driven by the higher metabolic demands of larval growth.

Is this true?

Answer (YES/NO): NO